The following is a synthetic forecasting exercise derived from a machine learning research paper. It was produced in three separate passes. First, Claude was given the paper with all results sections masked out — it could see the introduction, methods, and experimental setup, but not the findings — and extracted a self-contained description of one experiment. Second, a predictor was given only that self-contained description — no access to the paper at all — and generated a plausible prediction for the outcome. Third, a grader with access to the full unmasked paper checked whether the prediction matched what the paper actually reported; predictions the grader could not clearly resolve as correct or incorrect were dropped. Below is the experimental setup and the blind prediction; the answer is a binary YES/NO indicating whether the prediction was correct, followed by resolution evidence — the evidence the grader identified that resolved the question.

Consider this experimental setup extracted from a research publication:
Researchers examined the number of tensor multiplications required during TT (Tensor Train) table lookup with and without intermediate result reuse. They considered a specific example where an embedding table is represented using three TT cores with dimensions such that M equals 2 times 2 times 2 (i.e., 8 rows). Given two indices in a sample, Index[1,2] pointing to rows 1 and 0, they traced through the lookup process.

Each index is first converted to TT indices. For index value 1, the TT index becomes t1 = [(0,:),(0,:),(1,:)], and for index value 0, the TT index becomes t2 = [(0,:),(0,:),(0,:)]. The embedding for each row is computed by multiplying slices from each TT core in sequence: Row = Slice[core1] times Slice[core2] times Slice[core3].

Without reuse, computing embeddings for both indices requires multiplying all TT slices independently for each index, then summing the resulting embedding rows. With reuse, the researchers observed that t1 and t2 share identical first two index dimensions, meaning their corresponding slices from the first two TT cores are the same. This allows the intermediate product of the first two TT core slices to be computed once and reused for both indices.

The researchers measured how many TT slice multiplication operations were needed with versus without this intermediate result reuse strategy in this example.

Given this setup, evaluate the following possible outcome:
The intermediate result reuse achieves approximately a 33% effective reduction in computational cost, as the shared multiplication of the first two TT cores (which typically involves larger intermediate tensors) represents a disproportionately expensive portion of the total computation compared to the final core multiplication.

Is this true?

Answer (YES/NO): NO